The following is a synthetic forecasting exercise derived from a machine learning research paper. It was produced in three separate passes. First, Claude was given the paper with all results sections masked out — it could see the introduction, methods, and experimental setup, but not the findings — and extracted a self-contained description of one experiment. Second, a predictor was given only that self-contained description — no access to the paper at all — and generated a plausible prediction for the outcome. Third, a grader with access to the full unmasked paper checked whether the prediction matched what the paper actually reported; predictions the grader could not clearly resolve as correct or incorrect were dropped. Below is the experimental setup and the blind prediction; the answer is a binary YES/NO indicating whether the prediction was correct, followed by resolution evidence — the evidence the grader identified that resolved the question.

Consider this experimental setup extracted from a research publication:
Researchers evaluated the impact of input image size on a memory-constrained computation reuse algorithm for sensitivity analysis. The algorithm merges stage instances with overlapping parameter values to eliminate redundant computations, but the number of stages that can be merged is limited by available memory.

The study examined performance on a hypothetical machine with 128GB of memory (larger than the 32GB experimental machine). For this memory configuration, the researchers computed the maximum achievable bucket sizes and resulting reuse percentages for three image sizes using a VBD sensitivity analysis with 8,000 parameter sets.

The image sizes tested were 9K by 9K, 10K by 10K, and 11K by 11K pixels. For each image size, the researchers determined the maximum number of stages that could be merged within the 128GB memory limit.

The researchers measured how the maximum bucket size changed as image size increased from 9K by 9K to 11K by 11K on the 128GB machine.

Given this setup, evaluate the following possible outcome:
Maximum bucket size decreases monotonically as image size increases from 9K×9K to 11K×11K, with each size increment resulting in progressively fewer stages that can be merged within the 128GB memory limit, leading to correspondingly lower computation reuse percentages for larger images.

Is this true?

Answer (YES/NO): YES